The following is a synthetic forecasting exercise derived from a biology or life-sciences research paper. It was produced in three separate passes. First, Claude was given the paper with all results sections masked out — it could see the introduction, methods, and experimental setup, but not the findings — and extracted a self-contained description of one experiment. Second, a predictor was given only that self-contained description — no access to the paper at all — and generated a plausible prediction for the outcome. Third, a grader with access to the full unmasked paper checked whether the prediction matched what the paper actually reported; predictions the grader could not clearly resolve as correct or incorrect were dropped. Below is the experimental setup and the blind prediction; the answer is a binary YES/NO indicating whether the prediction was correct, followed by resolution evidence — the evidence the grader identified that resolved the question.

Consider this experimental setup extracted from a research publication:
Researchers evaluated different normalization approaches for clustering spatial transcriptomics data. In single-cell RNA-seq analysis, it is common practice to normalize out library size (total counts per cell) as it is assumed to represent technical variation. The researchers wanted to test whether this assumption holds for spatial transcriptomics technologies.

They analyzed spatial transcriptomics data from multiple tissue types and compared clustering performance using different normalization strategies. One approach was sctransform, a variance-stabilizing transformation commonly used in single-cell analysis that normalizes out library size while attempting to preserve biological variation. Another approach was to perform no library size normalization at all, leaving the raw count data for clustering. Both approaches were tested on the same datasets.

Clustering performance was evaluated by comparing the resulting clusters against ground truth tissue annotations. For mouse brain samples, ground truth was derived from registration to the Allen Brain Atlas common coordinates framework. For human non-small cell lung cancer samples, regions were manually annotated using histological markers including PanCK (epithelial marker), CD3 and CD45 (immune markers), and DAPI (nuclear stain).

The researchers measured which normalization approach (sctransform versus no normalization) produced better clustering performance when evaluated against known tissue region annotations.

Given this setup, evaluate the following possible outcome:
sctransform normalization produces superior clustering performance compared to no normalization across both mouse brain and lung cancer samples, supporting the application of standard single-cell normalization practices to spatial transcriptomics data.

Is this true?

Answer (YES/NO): NO